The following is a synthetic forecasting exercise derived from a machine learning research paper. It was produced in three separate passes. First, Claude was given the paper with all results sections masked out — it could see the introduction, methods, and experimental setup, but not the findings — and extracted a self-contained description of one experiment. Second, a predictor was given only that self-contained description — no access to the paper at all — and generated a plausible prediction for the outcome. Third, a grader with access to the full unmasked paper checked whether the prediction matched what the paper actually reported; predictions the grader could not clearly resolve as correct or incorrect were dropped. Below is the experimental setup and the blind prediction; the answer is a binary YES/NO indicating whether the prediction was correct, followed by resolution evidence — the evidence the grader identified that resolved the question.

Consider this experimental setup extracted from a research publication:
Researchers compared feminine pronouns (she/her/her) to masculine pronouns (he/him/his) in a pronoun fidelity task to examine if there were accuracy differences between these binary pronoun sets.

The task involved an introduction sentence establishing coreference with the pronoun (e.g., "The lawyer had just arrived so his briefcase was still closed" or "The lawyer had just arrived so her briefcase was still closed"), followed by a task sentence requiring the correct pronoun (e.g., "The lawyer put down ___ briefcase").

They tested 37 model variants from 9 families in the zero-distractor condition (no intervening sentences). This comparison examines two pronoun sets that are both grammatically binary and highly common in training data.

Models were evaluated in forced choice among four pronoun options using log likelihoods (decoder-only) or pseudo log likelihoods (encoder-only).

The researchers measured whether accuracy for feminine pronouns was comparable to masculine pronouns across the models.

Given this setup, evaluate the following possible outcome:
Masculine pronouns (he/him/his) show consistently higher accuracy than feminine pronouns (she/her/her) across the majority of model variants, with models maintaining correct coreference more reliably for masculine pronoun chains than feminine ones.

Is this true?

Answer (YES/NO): YES